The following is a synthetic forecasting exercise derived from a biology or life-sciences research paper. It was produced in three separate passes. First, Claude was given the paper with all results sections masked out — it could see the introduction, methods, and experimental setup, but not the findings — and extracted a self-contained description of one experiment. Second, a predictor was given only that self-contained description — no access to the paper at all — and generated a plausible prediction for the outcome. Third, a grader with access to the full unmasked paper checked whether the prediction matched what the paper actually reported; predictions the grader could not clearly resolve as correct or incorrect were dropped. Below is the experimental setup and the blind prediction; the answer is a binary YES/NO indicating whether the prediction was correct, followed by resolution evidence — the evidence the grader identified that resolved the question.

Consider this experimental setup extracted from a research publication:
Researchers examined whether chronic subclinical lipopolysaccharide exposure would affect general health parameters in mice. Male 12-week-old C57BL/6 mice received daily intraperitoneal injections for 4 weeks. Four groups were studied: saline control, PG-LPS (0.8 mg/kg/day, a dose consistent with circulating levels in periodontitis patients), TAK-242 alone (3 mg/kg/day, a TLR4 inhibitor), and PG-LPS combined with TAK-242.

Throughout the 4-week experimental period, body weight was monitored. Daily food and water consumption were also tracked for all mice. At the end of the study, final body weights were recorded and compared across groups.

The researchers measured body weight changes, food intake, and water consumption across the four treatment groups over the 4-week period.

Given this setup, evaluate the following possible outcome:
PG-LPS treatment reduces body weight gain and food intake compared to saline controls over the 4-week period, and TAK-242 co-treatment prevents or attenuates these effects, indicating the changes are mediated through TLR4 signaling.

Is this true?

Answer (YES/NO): NO